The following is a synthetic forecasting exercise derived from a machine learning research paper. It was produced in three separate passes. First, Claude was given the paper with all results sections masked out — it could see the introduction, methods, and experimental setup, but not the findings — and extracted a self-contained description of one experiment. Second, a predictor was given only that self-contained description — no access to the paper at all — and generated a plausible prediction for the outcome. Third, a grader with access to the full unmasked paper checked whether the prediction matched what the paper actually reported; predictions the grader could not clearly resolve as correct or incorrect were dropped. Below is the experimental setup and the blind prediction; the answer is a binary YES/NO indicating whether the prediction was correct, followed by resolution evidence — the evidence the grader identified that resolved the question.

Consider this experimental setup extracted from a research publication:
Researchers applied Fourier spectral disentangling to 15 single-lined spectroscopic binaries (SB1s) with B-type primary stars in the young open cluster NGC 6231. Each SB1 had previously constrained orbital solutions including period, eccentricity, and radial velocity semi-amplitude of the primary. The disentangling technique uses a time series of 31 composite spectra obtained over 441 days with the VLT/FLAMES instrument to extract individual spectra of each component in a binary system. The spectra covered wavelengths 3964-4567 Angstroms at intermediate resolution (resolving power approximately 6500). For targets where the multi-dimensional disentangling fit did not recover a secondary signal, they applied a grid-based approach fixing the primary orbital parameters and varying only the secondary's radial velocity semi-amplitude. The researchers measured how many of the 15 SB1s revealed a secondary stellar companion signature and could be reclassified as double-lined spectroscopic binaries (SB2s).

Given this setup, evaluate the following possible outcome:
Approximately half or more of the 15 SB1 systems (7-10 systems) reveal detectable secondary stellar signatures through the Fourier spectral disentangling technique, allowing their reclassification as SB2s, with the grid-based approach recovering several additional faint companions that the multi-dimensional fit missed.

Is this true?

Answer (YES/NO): NO